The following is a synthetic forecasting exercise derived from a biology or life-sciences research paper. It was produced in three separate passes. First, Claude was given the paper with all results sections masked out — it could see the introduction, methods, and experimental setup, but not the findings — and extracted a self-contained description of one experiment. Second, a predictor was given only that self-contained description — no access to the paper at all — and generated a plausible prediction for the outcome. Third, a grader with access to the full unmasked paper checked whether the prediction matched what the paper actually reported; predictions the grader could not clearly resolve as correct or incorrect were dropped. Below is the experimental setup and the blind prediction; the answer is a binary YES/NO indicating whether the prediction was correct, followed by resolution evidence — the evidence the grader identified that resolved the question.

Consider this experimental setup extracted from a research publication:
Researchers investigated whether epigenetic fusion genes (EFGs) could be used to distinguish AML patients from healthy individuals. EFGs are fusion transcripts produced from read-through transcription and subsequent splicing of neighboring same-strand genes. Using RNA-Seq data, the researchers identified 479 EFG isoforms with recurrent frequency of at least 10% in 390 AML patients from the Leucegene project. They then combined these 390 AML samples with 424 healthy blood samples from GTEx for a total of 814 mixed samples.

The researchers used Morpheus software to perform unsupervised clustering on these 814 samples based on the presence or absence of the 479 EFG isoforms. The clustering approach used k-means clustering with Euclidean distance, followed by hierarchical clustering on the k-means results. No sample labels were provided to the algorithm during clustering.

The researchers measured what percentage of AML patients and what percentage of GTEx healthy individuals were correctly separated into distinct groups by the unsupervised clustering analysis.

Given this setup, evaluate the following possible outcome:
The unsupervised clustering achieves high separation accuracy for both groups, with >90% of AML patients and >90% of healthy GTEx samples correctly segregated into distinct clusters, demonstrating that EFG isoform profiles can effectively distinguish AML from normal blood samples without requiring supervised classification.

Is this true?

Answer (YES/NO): YES